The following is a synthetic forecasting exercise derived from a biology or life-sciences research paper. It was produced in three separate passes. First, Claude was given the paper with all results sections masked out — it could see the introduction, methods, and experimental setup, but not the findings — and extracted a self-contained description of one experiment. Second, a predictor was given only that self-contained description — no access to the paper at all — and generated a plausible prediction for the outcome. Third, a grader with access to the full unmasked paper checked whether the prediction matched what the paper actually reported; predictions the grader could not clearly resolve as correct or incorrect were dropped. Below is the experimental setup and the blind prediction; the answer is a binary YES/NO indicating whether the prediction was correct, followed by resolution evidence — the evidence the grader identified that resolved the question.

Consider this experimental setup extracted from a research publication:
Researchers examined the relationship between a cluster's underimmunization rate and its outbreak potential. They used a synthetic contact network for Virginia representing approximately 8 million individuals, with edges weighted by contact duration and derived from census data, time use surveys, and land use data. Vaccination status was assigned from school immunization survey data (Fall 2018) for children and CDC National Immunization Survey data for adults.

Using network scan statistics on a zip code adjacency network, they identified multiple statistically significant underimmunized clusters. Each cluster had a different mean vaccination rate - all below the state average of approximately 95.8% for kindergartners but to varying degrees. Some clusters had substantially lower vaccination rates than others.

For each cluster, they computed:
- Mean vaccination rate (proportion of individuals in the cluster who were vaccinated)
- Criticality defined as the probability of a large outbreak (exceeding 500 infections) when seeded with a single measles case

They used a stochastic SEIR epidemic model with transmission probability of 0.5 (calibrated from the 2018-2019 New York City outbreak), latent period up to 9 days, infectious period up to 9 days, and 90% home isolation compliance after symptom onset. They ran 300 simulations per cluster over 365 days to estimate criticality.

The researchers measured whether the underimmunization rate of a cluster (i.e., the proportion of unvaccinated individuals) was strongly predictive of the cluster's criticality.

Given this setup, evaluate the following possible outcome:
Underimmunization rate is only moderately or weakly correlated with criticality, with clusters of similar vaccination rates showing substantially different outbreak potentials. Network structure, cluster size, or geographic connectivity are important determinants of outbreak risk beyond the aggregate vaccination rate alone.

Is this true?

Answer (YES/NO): YES